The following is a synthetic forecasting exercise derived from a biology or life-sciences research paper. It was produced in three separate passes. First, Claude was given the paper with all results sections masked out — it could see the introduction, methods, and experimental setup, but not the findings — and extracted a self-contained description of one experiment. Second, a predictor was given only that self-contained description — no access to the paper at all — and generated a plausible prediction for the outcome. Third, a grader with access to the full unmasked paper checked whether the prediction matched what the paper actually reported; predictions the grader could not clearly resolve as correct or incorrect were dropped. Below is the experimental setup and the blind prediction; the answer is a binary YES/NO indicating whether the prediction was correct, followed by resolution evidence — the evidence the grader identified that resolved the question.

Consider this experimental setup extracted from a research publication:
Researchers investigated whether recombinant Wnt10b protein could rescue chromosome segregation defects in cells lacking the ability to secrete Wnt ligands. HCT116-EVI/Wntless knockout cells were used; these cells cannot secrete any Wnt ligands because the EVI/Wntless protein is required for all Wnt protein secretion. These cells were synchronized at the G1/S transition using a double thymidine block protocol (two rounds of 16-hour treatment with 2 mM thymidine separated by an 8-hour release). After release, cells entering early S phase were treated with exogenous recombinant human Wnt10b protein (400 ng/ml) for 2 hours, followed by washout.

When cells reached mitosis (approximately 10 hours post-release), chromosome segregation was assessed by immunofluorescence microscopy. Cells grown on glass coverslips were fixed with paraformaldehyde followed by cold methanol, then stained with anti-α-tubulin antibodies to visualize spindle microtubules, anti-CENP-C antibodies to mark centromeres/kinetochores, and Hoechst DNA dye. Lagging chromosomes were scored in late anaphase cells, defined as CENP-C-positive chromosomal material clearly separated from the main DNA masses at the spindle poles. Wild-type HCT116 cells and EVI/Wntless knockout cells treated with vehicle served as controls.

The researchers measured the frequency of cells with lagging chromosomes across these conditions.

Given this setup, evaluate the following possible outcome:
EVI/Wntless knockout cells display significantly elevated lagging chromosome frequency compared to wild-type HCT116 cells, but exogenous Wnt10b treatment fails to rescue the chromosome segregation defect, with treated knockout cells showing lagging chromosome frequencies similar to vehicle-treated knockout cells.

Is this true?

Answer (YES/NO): NO